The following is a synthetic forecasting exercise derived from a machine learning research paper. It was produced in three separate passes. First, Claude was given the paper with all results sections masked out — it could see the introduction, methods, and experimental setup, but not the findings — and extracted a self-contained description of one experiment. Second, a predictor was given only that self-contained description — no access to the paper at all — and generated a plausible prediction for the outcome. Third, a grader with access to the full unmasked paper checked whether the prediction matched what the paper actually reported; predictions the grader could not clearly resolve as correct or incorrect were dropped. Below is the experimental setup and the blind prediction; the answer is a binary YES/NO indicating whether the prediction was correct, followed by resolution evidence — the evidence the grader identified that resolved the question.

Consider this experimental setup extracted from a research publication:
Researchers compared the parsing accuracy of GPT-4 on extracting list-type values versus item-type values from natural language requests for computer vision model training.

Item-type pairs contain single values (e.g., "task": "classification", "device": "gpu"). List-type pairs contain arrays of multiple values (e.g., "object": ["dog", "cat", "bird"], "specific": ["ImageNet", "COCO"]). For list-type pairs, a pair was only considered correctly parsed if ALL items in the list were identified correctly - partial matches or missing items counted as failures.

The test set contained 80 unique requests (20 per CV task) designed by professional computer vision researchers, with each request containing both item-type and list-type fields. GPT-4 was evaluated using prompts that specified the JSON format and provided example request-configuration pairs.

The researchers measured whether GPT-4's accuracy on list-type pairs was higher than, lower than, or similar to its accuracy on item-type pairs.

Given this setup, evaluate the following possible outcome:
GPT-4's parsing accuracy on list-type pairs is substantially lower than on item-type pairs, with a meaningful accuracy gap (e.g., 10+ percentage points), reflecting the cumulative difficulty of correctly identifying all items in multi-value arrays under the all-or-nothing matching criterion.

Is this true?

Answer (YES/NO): NO